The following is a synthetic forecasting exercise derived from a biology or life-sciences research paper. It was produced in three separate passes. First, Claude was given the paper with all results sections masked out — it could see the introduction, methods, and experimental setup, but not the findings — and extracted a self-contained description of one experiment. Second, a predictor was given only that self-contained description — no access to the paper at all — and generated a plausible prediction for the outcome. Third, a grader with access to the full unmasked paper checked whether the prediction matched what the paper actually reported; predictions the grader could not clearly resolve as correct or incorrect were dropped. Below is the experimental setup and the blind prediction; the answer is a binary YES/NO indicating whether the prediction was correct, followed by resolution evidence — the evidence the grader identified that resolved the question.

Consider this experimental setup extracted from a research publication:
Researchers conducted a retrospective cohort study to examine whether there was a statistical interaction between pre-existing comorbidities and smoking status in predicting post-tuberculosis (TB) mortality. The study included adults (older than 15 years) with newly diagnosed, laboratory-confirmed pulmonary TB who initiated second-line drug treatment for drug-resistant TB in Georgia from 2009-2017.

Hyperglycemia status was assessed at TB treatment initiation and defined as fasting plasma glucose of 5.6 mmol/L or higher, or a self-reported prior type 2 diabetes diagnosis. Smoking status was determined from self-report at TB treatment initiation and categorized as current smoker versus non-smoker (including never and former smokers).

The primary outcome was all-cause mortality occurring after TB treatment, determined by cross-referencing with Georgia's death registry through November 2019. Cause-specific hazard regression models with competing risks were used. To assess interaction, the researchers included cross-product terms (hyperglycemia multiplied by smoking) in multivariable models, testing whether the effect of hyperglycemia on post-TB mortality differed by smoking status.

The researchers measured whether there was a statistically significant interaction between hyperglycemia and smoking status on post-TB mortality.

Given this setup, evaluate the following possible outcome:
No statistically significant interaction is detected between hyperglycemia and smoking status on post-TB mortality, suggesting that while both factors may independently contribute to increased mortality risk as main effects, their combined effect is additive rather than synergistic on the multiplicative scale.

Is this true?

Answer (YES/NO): YES